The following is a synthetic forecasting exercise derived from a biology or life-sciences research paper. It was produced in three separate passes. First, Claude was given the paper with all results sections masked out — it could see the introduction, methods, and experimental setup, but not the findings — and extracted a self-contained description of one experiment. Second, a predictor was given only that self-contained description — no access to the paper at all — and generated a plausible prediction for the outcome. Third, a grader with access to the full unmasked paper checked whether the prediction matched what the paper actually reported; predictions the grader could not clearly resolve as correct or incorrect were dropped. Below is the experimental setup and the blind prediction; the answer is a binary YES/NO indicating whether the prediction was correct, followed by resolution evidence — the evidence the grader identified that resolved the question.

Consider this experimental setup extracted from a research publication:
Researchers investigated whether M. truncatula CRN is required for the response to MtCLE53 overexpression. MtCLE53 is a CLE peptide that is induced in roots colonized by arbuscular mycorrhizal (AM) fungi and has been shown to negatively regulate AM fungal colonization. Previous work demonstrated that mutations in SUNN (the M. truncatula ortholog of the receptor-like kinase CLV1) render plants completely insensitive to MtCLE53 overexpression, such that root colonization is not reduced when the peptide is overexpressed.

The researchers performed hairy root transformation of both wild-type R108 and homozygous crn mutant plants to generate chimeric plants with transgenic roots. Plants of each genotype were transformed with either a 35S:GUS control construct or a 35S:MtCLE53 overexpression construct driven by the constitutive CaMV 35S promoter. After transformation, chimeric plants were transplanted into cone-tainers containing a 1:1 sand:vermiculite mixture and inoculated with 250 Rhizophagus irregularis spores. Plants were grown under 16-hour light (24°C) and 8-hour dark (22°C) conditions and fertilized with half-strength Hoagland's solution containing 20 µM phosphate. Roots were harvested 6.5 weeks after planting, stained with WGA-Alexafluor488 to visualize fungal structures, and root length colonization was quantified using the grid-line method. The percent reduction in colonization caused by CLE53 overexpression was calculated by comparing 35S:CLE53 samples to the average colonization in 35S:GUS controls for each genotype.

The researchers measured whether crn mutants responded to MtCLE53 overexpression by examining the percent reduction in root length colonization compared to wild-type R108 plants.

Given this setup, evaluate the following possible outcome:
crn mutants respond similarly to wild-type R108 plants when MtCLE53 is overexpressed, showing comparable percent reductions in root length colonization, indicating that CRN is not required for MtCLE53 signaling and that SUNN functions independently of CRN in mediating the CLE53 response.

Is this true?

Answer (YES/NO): NO